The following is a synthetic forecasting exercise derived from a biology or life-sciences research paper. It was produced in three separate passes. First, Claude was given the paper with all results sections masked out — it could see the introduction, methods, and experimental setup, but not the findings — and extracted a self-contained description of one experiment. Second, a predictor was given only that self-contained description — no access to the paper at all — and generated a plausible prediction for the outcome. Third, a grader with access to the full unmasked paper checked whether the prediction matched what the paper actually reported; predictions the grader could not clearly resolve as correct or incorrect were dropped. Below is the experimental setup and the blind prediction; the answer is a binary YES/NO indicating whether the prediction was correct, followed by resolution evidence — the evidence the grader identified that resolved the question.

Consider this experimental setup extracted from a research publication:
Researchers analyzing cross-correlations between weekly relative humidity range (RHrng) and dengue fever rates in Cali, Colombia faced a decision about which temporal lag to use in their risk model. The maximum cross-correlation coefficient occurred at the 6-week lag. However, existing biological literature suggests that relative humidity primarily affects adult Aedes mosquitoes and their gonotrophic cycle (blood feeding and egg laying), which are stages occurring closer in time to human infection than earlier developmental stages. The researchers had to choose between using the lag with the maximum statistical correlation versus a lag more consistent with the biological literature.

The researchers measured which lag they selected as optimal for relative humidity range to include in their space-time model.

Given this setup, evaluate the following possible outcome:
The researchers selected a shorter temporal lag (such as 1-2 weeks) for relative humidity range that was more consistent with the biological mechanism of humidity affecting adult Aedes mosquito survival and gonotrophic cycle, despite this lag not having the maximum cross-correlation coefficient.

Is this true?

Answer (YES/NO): NO